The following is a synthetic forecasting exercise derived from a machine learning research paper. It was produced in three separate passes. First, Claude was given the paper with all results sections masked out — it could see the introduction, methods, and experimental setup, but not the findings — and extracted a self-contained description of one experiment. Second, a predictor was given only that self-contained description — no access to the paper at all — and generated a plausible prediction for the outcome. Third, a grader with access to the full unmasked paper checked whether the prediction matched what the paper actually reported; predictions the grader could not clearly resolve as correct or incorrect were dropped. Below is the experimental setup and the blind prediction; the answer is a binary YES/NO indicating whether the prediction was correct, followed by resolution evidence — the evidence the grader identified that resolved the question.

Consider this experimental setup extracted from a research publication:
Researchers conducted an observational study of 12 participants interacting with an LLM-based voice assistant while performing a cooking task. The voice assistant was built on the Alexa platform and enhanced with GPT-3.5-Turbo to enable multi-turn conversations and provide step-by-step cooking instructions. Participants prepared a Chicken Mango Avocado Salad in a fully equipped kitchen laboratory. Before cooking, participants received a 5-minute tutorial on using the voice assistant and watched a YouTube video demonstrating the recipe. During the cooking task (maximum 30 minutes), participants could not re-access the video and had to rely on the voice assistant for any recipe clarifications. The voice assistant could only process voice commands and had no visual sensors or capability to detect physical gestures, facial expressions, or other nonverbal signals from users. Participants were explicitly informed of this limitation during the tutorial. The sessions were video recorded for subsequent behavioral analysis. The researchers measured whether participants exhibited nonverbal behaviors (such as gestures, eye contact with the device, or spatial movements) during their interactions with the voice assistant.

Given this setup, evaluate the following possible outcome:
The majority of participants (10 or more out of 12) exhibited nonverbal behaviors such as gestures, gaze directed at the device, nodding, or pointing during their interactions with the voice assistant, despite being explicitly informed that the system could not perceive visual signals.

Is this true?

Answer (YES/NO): YES